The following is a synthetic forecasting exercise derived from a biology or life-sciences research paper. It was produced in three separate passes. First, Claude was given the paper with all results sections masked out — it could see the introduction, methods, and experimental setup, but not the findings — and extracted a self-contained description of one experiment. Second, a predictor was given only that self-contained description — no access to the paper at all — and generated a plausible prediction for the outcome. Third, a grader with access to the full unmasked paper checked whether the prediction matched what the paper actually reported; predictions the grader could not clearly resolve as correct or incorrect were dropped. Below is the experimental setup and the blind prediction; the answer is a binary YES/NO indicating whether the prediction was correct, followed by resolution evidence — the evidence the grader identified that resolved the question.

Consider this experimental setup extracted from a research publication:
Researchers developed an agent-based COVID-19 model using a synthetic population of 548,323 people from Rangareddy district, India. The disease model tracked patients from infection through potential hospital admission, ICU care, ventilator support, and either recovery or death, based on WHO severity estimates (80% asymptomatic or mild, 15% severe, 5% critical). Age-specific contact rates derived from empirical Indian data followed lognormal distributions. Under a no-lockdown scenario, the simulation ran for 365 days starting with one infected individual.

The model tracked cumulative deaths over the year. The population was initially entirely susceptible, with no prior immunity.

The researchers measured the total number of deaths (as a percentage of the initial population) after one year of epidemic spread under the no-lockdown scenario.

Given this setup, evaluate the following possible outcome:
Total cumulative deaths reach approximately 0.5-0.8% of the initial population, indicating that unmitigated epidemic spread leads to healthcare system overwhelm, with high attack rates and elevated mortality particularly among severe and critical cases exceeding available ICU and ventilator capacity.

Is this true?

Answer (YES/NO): NO